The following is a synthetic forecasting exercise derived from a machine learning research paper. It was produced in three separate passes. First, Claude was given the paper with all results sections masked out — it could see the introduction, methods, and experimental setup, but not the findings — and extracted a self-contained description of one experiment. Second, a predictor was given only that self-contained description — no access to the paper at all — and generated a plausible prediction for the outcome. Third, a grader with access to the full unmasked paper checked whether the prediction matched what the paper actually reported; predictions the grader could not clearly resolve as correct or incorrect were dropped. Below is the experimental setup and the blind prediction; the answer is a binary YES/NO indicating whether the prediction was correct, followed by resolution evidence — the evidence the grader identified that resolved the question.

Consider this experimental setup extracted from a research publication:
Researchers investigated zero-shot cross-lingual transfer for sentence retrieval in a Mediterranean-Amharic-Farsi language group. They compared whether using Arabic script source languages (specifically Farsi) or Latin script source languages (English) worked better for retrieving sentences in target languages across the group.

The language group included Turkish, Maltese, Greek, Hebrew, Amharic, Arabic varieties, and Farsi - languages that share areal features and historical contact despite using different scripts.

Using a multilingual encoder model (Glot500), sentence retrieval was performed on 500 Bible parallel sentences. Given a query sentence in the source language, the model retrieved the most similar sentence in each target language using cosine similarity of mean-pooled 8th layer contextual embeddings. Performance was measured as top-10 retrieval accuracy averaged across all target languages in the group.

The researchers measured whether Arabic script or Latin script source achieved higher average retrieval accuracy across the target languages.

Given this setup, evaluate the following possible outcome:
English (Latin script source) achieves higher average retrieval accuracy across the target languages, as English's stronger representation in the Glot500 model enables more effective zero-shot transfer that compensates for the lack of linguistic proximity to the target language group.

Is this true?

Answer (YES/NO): NO